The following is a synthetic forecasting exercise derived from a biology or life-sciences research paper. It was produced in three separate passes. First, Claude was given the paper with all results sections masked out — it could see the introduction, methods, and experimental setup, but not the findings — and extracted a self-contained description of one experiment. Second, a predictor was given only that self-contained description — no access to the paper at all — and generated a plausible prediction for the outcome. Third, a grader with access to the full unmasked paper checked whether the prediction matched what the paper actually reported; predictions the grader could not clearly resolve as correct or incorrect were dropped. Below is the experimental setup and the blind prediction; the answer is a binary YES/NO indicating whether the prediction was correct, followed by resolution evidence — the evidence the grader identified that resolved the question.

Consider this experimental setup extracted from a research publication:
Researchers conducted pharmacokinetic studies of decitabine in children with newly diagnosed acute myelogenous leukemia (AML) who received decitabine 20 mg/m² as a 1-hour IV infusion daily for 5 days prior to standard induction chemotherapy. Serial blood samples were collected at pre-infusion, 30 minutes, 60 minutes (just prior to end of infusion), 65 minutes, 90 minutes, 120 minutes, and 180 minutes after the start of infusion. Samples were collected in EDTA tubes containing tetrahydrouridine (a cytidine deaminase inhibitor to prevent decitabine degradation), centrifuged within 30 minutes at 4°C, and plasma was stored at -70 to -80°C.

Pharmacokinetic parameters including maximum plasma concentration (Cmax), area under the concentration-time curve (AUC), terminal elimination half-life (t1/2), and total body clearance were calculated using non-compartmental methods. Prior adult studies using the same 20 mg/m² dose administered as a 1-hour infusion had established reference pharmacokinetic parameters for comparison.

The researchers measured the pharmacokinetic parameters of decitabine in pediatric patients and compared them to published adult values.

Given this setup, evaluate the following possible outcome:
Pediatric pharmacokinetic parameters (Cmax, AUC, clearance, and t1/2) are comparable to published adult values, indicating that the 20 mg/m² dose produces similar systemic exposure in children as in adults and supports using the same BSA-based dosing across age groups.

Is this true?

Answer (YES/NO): YES